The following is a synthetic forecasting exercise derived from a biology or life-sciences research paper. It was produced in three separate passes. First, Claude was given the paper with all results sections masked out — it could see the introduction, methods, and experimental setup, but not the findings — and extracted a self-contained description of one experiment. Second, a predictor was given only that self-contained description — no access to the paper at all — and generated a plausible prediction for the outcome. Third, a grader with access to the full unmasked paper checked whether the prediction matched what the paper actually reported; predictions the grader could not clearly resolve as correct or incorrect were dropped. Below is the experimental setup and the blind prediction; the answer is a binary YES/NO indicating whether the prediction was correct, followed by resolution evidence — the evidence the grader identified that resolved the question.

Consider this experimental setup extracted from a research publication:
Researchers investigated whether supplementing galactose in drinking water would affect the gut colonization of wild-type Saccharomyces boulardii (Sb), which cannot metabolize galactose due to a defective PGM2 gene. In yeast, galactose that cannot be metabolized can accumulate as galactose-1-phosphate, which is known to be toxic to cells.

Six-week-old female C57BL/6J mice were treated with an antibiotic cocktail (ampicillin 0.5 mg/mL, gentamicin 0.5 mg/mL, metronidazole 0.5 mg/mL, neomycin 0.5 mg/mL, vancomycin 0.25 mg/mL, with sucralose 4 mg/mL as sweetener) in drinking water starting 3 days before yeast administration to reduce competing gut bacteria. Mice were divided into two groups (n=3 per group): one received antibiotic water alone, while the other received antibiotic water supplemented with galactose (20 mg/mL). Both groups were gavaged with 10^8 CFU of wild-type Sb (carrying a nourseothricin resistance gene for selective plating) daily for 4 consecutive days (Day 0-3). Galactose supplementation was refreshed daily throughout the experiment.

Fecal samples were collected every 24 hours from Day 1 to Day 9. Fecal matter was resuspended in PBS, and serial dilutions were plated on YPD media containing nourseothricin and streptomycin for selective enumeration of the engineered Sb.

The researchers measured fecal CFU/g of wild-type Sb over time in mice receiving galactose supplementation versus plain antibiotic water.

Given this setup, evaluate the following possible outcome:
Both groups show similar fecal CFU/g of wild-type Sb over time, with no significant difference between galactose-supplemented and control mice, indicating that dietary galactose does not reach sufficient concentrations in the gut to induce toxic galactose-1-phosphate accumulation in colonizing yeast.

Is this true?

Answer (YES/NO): NO